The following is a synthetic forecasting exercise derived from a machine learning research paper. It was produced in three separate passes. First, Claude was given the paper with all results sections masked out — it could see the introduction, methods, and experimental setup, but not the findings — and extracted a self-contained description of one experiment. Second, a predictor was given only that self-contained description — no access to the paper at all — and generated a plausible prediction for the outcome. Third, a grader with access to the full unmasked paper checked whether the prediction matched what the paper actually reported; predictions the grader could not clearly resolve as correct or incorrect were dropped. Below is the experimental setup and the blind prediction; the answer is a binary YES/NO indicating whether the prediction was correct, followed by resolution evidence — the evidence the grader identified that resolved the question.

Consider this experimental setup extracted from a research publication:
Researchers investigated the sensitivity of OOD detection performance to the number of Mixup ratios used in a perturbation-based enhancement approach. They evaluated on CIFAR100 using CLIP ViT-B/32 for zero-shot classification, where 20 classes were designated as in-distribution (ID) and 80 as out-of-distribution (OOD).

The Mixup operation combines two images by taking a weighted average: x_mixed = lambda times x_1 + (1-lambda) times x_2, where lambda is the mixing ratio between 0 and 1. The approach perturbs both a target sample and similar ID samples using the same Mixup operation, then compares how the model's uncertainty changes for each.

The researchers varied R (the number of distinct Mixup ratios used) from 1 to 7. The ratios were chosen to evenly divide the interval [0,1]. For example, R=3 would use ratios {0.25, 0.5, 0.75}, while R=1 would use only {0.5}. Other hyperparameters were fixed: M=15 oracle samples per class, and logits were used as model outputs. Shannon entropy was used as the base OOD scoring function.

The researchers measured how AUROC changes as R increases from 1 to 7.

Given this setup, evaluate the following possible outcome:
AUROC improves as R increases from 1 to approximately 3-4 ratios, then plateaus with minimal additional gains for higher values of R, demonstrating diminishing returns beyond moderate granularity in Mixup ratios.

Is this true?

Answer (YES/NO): YES